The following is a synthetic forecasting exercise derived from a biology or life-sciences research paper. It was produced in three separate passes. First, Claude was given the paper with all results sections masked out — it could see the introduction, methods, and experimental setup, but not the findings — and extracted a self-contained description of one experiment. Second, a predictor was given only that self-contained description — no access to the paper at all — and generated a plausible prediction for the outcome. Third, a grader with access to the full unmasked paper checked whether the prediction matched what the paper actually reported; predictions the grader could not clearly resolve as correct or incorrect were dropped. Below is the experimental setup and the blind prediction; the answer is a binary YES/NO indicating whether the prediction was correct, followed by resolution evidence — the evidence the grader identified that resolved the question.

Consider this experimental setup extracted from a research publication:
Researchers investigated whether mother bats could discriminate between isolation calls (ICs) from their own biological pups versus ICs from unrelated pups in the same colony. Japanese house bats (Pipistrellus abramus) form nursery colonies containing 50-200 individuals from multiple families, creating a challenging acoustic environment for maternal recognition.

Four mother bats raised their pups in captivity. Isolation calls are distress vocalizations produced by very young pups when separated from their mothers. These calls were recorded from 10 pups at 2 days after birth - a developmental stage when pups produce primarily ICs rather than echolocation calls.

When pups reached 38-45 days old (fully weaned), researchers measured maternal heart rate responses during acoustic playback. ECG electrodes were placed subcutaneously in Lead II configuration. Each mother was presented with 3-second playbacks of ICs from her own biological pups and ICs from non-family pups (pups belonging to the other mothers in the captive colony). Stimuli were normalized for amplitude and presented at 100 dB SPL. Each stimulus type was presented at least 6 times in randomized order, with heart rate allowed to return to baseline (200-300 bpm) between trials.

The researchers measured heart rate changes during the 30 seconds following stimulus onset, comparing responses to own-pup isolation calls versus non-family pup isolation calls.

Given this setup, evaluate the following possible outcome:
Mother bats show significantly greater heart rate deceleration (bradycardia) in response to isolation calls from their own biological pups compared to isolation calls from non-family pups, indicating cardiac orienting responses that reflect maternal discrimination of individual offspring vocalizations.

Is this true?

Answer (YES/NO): NO